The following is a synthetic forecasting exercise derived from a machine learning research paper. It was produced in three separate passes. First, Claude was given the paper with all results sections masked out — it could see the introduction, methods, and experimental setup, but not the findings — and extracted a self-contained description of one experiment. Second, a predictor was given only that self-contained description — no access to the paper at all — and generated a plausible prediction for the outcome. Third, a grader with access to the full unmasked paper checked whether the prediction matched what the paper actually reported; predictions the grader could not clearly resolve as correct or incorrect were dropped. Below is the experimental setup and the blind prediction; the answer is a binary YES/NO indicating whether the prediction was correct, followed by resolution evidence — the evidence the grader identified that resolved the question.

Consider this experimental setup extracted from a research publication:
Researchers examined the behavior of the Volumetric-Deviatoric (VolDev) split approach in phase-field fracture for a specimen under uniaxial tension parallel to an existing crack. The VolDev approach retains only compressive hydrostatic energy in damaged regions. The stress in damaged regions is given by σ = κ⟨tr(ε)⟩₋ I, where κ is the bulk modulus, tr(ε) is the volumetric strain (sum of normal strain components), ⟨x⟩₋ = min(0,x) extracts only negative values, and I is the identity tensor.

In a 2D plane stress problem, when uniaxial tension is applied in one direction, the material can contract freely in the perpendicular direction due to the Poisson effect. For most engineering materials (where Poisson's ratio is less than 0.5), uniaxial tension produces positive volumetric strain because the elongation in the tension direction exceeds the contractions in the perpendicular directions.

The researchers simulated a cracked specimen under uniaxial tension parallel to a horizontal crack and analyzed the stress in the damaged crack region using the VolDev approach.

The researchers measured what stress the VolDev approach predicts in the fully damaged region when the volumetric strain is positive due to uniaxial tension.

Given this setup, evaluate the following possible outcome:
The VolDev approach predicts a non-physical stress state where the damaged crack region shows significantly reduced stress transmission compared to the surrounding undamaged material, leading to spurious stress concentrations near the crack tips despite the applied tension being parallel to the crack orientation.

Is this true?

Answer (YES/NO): YES